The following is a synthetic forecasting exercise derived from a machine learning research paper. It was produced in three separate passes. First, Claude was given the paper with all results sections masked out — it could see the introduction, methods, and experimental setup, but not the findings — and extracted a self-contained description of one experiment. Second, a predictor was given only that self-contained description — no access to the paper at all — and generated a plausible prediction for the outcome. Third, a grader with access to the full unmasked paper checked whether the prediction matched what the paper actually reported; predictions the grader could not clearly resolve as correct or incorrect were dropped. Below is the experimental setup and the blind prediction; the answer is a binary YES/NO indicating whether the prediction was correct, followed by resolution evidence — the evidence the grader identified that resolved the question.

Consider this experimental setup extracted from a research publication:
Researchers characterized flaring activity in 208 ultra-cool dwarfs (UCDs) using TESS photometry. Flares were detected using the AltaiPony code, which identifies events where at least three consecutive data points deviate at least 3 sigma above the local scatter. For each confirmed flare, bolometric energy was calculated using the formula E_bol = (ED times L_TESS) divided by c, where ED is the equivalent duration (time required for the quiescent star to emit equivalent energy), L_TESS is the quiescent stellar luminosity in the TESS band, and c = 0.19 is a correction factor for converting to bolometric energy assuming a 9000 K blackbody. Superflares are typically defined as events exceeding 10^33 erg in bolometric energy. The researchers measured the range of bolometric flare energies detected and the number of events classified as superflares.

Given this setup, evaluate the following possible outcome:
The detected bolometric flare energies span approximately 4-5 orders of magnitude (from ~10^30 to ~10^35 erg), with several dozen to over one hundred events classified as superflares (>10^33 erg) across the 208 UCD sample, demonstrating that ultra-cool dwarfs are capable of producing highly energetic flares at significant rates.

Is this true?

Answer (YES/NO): NO